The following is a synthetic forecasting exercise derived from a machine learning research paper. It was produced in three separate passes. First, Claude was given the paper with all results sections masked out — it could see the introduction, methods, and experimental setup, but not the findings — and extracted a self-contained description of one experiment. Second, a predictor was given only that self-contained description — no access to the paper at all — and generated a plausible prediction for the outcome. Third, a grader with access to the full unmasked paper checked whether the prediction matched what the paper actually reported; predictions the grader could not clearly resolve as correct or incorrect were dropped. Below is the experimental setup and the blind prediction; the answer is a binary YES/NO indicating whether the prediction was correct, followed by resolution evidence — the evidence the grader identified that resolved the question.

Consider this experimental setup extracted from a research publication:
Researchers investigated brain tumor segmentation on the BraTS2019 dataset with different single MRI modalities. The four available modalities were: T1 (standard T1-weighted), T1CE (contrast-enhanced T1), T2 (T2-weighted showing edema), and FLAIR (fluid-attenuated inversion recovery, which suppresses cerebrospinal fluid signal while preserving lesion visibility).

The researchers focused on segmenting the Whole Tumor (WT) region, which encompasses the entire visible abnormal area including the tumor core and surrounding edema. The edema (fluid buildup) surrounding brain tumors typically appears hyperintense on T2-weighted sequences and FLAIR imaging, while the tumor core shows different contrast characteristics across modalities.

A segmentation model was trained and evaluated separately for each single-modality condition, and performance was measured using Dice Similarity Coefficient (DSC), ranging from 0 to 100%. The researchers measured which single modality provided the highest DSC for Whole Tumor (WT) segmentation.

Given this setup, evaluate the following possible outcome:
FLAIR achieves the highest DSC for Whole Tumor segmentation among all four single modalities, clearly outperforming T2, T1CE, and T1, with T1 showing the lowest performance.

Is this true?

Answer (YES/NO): NO